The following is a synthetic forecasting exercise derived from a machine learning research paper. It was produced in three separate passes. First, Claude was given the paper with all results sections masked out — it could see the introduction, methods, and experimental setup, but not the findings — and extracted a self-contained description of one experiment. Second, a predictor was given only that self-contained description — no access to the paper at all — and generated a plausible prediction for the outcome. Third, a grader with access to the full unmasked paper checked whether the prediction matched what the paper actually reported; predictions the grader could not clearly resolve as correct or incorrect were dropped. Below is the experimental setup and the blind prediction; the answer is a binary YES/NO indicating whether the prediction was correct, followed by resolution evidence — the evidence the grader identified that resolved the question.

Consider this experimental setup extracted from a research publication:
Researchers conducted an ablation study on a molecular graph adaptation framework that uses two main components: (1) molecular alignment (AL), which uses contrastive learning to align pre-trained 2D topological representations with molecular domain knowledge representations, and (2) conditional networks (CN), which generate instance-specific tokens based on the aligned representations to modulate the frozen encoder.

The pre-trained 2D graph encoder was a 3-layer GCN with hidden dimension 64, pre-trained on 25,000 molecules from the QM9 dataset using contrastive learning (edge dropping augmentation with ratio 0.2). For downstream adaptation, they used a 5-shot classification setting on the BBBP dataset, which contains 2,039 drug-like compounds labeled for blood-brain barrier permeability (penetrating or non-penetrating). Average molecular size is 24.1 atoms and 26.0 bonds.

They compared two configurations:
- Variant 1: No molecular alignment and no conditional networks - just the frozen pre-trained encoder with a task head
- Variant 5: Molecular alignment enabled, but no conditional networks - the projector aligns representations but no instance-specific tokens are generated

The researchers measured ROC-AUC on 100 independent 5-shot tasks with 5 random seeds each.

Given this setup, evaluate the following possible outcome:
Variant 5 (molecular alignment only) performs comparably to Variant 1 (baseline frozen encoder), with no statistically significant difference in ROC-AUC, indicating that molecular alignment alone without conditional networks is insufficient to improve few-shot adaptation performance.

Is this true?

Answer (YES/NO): NO